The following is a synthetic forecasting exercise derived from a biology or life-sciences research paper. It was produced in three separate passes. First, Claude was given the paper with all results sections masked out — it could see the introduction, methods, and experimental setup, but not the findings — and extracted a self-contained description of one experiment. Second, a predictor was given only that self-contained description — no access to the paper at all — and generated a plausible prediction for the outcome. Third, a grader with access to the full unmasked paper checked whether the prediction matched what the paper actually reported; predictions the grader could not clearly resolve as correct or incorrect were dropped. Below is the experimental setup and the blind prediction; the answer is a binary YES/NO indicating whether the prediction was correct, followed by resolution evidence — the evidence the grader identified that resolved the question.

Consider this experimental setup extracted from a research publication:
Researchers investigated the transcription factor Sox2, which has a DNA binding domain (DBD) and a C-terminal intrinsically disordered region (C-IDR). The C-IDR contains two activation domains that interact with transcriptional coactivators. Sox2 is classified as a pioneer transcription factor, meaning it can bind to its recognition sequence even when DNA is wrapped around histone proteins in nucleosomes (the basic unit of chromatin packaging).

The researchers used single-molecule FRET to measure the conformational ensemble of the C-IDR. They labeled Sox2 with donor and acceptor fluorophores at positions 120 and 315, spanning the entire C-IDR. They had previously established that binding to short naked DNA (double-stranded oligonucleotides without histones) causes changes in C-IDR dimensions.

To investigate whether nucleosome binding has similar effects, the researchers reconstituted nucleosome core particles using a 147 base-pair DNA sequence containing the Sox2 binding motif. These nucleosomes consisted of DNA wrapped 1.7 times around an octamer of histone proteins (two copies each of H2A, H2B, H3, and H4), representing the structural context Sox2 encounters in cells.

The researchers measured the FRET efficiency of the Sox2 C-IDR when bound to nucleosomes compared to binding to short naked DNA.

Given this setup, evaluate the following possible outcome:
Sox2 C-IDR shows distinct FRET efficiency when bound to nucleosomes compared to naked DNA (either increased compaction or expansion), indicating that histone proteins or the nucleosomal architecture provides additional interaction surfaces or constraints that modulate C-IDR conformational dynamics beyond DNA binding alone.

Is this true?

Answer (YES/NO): NO